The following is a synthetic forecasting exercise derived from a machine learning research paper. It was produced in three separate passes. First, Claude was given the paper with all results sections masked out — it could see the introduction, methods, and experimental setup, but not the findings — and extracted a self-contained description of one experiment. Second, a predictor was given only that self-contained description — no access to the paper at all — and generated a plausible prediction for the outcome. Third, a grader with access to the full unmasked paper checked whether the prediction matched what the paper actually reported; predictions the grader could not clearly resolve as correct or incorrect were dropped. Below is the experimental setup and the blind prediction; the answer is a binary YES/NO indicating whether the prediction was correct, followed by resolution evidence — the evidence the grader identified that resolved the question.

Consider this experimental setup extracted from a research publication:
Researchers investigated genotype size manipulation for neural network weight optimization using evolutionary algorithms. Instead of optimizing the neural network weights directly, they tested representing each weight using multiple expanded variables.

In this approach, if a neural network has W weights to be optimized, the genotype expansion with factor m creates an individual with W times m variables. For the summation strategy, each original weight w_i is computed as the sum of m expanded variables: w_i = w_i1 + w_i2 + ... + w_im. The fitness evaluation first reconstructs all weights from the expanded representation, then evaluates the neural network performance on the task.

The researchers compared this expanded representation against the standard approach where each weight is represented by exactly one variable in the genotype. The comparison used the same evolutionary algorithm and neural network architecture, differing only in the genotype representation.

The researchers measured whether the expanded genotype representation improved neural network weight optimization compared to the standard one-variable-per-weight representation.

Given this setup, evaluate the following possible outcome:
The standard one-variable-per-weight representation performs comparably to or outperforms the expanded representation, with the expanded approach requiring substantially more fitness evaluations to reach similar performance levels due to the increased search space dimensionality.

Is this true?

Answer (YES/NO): NO